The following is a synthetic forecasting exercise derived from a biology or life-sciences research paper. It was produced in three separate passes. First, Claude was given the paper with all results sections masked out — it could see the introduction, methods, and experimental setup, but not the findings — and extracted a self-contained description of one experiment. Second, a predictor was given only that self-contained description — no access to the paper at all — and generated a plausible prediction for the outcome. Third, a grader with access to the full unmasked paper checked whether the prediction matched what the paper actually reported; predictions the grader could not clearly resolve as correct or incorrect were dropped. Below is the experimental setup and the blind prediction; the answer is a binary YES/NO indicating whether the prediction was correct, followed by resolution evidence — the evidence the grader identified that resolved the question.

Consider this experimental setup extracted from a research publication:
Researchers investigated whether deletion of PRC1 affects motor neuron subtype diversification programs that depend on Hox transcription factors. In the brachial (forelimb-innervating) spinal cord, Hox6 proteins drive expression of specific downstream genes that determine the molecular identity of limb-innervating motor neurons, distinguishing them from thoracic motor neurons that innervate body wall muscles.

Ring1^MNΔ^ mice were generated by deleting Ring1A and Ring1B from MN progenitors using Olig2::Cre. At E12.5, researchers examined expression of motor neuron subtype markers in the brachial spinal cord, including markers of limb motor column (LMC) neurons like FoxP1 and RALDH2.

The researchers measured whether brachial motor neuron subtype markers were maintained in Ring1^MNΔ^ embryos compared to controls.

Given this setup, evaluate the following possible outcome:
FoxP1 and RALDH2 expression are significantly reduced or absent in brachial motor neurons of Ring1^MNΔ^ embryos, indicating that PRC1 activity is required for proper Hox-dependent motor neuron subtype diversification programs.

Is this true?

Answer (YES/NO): YES